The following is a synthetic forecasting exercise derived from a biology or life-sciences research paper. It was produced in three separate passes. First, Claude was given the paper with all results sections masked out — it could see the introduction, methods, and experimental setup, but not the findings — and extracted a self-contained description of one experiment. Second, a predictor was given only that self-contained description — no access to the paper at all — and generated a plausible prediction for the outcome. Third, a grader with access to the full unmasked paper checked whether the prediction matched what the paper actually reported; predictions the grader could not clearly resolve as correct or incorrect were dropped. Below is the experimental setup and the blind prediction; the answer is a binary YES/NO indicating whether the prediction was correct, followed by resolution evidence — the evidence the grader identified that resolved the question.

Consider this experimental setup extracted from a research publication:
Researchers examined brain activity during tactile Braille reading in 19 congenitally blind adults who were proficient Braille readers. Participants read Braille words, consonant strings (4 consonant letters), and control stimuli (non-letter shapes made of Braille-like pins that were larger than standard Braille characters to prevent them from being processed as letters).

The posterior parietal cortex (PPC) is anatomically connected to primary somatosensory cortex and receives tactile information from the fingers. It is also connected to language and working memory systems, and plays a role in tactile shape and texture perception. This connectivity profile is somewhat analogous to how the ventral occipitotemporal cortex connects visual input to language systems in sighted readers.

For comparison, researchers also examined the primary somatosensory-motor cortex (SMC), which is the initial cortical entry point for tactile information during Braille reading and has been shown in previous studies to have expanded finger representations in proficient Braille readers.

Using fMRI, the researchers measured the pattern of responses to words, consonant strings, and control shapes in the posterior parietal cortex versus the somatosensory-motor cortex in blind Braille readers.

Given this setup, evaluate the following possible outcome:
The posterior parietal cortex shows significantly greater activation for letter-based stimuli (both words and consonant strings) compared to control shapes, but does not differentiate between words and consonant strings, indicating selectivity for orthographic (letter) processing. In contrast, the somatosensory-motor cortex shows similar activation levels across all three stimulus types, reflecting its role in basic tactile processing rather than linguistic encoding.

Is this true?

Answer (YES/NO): NO